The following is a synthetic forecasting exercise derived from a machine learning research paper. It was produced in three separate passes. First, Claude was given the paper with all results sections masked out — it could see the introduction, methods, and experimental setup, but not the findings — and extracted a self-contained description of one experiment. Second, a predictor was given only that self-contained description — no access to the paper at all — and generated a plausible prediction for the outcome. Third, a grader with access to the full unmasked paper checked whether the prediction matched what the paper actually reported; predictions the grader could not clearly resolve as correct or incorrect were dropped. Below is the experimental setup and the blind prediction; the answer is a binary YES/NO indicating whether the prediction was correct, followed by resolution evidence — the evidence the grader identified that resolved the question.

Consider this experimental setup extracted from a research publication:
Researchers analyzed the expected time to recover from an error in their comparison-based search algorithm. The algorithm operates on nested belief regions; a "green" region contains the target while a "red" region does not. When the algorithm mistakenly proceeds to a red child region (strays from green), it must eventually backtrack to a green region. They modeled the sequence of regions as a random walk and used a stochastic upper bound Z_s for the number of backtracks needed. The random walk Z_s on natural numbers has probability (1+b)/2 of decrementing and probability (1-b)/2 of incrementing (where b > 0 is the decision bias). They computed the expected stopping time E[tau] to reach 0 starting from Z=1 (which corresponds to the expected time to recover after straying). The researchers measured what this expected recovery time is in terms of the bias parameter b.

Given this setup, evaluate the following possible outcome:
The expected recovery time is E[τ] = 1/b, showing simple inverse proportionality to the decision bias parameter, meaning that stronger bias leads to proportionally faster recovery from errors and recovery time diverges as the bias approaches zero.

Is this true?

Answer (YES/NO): YES